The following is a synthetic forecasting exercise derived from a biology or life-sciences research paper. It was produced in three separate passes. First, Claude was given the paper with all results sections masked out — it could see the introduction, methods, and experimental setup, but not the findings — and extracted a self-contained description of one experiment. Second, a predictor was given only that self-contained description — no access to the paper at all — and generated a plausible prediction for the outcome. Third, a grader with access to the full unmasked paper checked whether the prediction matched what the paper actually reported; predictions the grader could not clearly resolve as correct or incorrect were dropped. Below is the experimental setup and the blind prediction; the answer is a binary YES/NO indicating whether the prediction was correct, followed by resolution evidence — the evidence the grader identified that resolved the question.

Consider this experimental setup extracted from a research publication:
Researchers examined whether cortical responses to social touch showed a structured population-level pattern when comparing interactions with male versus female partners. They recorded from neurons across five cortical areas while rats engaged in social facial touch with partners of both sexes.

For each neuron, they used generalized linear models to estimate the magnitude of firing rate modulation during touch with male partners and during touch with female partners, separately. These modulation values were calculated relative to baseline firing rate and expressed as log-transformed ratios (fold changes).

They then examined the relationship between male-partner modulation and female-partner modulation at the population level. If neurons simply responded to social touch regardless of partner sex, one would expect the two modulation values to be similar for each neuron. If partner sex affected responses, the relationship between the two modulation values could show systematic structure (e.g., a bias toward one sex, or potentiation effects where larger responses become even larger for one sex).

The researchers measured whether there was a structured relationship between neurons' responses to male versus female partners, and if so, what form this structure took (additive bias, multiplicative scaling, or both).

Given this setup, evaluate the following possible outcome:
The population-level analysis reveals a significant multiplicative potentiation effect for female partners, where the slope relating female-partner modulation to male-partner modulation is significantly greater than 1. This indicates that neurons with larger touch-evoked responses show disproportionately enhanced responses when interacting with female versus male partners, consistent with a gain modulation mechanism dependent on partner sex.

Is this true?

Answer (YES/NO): NO